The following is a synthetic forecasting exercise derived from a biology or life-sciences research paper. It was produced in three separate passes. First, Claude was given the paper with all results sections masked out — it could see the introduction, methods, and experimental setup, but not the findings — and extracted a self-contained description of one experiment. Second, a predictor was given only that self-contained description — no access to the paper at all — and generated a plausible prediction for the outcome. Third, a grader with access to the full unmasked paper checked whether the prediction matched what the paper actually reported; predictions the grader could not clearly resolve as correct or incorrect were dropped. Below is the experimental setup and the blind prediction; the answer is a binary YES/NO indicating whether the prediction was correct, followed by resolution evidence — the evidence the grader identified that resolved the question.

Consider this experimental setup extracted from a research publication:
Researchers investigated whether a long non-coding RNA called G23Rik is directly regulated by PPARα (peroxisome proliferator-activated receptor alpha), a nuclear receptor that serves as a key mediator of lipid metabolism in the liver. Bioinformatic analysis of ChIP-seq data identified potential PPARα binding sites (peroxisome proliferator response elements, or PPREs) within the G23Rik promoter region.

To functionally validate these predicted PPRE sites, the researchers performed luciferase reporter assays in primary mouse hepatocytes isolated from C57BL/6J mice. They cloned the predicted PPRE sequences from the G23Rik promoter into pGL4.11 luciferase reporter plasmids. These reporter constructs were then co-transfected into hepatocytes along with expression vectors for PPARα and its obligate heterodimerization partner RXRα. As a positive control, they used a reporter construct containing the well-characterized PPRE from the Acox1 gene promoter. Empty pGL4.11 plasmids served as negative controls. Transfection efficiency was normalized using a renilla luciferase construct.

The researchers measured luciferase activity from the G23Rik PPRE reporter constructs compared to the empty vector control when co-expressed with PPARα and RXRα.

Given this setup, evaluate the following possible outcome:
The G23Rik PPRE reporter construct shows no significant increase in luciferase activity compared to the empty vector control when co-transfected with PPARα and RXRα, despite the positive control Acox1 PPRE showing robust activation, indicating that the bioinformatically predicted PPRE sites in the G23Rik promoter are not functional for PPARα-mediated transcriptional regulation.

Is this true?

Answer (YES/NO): NO